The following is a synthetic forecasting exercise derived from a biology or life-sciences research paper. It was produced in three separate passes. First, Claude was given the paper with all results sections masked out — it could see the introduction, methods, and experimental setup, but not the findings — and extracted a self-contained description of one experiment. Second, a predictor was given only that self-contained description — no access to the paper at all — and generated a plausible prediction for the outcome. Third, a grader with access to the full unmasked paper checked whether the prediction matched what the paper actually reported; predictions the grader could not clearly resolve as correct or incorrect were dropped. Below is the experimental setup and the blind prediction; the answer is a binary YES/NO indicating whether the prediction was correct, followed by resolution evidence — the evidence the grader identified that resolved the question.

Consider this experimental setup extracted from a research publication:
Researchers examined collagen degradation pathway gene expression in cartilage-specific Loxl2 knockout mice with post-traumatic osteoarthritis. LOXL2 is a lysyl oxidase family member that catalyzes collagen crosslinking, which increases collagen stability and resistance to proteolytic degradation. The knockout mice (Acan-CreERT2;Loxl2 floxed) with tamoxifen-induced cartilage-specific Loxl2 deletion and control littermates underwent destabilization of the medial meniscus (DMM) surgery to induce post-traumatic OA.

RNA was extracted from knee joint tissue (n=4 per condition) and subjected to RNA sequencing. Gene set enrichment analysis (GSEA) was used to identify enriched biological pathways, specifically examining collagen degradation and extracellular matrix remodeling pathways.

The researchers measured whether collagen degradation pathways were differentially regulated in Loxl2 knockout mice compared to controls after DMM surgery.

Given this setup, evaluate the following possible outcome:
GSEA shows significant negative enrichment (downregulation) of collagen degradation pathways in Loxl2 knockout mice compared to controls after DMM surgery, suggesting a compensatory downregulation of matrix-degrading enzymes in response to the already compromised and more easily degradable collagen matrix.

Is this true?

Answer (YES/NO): NO